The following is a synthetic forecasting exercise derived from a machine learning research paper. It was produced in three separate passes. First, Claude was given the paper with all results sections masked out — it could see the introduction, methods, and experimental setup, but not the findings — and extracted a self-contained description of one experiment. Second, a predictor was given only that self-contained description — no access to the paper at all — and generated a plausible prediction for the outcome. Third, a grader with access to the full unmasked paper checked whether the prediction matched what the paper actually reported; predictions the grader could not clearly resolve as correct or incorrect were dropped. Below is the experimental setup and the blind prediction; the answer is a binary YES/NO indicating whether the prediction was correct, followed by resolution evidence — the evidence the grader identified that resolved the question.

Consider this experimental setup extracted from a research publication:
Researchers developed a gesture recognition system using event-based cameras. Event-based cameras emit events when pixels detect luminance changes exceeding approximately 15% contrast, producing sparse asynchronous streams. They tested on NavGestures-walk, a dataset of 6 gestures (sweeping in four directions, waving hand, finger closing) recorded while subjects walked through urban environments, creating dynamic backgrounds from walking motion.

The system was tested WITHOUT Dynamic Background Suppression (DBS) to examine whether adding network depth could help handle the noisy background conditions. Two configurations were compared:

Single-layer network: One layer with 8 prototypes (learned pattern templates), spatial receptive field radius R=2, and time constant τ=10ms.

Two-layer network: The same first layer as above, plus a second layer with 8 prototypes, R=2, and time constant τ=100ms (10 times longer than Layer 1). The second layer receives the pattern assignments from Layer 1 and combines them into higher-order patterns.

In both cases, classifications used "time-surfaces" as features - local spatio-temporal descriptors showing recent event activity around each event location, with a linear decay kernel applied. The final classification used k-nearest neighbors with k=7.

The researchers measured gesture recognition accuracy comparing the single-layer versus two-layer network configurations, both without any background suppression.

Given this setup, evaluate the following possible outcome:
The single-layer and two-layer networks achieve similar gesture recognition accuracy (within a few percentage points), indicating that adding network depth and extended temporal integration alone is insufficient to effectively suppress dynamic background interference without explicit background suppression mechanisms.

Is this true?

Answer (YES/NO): NO